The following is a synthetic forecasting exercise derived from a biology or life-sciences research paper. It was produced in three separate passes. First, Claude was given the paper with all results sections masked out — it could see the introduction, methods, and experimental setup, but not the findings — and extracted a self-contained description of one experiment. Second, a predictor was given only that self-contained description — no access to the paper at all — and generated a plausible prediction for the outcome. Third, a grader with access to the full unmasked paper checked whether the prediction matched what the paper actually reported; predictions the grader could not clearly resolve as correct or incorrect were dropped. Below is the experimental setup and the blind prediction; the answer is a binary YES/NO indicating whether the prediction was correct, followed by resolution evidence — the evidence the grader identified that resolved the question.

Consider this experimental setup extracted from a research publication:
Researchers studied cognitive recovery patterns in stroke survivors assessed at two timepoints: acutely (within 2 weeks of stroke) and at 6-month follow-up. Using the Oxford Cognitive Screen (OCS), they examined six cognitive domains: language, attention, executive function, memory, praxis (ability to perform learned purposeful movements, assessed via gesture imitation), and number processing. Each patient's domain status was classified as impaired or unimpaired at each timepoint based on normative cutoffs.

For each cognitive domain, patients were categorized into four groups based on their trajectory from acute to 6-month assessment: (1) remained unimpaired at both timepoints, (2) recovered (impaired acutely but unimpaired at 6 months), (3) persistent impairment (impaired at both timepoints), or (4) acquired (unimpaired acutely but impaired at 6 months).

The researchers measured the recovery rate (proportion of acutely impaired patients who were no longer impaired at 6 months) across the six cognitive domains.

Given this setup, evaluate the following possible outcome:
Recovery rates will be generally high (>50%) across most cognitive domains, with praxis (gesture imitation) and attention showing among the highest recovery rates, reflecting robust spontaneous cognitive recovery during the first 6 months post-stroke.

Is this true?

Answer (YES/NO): NO